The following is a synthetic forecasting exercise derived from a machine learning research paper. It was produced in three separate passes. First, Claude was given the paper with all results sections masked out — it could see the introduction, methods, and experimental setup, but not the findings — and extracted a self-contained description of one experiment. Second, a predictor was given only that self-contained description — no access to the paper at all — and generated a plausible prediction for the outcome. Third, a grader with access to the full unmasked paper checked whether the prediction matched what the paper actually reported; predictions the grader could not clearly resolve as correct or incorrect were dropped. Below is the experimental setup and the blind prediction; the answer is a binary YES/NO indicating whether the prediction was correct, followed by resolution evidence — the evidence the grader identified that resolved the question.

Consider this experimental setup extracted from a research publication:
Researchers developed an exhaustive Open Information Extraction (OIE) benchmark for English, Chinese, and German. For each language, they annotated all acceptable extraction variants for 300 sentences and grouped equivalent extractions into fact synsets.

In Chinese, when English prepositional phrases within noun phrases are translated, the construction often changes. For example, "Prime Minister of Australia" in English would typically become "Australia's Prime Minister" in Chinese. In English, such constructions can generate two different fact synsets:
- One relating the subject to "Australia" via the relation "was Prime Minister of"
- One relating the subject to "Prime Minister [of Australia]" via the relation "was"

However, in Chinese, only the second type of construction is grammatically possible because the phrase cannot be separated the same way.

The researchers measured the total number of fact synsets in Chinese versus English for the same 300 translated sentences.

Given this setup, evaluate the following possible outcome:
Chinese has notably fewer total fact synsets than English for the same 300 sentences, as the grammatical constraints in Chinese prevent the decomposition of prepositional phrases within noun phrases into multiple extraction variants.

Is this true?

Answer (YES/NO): YES